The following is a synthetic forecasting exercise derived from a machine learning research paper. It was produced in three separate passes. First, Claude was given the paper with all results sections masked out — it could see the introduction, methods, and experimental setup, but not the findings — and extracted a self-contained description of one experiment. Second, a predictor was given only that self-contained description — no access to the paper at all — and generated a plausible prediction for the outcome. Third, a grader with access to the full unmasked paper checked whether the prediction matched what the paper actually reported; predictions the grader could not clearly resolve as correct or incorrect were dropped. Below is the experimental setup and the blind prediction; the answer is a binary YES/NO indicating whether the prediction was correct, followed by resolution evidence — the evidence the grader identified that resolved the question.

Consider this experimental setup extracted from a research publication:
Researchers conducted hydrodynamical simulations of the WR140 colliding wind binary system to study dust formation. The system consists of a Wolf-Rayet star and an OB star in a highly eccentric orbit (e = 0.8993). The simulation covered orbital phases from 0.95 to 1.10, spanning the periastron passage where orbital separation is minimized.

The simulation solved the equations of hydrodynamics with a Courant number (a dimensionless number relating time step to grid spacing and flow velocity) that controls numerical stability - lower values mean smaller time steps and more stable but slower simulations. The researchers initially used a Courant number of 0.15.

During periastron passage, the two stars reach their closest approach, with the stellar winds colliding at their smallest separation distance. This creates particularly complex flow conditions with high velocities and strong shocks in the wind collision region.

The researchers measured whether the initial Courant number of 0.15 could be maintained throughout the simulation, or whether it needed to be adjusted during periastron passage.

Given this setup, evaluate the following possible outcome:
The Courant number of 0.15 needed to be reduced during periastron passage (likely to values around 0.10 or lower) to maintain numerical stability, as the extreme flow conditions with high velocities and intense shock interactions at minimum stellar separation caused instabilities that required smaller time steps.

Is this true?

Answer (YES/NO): YES